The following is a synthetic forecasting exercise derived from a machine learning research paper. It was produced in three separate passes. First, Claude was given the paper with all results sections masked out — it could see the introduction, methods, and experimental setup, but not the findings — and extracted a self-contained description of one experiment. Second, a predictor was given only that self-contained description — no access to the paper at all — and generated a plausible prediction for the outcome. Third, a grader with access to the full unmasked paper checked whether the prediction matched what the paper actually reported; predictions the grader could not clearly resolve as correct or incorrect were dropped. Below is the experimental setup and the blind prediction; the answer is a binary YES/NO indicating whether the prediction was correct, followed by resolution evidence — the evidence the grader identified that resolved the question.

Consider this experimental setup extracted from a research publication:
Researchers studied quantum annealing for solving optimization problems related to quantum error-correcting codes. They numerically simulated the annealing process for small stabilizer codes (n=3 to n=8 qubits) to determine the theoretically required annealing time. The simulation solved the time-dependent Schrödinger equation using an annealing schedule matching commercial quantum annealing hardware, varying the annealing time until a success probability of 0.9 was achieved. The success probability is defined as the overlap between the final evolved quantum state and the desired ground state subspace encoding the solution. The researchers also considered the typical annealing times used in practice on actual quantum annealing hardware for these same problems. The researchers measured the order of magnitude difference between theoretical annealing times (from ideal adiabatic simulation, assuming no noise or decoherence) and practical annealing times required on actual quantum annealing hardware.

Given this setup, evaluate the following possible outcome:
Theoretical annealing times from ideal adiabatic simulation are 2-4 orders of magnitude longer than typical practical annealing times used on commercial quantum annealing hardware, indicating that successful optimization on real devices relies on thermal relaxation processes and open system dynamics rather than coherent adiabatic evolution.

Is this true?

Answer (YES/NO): NO